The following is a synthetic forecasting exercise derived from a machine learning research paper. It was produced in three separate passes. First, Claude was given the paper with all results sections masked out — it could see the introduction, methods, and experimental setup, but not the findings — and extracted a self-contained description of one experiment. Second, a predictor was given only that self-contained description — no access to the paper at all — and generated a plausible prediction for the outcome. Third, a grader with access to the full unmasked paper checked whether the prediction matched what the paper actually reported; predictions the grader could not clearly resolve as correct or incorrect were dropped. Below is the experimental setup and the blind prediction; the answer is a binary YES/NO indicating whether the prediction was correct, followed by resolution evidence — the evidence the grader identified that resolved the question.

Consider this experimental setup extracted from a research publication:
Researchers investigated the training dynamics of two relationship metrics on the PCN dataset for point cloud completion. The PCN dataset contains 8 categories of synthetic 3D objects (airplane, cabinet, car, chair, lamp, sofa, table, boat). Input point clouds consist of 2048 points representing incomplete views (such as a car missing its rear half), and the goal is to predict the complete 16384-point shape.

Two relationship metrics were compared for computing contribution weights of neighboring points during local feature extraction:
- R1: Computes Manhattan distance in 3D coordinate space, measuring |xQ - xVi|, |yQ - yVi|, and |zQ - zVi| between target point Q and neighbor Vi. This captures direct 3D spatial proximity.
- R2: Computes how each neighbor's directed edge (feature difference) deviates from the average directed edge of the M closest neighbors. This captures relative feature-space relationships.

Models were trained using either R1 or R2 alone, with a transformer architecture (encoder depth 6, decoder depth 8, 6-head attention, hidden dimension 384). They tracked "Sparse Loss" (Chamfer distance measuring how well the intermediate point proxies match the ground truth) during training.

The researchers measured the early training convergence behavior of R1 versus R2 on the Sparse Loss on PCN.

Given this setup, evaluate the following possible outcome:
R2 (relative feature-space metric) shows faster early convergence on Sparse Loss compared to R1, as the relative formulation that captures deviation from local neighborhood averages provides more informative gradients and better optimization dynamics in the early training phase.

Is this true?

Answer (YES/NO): NO